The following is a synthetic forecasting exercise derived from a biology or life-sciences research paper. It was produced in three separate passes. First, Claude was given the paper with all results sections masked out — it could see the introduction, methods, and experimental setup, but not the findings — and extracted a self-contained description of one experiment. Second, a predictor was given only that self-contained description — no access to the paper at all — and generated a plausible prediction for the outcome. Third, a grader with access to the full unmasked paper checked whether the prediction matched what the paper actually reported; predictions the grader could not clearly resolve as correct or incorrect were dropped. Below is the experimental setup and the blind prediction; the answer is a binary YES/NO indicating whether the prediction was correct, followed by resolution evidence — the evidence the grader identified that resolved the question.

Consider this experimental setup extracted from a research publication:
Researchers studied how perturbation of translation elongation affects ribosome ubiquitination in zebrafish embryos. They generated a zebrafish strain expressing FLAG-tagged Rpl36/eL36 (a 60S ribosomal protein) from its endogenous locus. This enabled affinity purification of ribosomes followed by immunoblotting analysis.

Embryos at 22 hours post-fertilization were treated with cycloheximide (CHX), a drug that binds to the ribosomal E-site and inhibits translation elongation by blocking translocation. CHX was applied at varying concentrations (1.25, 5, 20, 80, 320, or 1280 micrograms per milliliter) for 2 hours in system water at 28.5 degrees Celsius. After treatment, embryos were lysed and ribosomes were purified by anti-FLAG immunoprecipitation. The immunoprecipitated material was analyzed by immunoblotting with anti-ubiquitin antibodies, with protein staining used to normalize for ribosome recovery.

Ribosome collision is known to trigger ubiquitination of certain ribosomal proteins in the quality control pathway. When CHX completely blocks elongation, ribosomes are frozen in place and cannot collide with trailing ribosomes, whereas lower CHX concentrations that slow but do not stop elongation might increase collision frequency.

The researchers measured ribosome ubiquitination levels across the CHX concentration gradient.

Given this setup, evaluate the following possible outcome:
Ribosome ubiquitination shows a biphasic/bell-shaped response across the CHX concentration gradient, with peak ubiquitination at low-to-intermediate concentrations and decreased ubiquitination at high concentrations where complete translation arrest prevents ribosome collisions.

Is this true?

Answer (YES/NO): YES